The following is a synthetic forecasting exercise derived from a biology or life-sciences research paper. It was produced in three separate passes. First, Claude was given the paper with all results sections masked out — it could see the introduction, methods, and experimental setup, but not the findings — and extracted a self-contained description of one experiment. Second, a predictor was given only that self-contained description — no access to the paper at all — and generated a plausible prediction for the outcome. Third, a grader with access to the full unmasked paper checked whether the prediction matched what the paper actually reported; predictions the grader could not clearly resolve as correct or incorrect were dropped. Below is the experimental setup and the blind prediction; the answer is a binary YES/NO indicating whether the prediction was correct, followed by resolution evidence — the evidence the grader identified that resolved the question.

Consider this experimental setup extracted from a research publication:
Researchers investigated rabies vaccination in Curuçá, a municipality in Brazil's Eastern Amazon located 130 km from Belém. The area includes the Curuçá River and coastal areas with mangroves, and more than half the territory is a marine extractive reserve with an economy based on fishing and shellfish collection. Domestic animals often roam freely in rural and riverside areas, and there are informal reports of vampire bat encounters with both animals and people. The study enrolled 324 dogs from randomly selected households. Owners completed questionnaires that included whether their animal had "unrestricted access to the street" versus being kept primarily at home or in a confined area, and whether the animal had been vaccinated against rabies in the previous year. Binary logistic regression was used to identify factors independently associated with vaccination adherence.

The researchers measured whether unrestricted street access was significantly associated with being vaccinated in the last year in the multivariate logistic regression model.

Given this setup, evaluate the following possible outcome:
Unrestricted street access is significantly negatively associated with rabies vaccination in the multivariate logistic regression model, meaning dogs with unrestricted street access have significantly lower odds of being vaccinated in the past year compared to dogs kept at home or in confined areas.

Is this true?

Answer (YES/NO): NO